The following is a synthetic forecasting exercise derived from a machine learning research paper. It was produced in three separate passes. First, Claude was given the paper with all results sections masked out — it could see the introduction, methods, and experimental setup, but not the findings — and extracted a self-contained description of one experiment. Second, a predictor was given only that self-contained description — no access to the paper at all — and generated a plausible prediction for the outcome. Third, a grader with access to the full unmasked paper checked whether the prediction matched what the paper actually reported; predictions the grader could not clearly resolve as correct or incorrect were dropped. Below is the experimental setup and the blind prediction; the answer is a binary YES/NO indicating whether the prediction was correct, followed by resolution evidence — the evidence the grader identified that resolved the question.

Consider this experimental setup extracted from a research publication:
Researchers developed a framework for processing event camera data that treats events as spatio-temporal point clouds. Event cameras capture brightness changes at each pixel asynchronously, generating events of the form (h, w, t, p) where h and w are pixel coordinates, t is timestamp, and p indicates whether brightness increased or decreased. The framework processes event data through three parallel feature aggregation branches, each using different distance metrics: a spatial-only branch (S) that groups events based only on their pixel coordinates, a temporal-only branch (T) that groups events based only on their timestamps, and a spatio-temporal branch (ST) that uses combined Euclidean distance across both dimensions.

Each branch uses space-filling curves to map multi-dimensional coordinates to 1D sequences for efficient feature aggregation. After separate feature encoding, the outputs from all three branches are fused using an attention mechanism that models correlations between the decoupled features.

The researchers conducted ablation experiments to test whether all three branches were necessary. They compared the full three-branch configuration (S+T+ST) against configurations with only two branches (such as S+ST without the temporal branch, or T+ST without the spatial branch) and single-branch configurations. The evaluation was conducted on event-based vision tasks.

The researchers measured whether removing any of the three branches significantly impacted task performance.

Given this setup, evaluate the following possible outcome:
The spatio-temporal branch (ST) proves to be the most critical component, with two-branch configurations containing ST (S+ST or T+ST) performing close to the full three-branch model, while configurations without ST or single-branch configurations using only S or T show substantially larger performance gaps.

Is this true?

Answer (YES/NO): NO